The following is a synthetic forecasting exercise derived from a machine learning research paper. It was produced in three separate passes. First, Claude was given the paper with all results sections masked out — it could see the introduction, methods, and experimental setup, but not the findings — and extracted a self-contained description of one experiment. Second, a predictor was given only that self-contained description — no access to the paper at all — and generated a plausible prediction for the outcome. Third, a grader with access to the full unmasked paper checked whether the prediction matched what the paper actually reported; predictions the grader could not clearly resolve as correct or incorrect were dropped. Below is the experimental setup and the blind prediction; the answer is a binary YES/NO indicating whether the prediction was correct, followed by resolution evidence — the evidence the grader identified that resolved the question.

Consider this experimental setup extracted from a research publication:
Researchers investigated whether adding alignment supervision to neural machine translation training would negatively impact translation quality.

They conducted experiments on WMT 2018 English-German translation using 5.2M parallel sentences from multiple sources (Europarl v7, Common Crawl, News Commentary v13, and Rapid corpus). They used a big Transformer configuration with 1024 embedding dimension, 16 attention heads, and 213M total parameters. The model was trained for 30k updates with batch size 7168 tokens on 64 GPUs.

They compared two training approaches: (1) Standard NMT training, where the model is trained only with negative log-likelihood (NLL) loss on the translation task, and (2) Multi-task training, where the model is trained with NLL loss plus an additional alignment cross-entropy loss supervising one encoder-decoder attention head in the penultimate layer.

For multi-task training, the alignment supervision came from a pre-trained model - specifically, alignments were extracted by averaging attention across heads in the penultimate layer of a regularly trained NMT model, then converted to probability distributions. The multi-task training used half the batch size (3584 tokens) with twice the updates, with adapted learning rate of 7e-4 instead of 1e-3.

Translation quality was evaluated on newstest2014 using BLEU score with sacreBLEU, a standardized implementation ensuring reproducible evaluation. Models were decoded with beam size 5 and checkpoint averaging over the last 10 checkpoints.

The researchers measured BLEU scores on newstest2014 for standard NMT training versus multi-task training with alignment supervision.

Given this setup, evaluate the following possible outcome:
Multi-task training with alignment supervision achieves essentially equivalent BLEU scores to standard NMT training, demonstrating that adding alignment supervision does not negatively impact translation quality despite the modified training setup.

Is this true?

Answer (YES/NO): YES